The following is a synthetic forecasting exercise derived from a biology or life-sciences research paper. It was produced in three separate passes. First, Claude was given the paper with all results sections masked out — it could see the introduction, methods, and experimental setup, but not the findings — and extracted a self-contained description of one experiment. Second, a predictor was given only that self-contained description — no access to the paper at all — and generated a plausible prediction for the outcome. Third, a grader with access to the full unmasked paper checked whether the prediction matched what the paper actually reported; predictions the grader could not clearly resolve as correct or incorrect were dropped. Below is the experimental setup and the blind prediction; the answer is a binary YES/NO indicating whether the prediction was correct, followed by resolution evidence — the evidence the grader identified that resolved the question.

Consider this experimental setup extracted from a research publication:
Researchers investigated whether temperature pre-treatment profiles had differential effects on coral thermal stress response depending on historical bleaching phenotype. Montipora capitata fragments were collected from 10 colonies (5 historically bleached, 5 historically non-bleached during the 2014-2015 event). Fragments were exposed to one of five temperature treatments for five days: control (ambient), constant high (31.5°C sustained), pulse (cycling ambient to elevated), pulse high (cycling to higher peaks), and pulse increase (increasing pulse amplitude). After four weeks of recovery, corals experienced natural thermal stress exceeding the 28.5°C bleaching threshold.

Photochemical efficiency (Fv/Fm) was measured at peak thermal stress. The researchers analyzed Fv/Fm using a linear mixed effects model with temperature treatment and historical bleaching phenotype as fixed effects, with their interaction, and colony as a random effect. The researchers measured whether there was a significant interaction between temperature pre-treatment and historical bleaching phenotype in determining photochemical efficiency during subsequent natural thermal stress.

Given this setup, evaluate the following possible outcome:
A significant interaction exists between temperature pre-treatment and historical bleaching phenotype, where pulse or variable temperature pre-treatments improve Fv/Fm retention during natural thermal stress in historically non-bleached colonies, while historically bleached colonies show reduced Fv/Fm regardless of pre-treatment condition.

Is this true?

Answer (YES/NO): NO